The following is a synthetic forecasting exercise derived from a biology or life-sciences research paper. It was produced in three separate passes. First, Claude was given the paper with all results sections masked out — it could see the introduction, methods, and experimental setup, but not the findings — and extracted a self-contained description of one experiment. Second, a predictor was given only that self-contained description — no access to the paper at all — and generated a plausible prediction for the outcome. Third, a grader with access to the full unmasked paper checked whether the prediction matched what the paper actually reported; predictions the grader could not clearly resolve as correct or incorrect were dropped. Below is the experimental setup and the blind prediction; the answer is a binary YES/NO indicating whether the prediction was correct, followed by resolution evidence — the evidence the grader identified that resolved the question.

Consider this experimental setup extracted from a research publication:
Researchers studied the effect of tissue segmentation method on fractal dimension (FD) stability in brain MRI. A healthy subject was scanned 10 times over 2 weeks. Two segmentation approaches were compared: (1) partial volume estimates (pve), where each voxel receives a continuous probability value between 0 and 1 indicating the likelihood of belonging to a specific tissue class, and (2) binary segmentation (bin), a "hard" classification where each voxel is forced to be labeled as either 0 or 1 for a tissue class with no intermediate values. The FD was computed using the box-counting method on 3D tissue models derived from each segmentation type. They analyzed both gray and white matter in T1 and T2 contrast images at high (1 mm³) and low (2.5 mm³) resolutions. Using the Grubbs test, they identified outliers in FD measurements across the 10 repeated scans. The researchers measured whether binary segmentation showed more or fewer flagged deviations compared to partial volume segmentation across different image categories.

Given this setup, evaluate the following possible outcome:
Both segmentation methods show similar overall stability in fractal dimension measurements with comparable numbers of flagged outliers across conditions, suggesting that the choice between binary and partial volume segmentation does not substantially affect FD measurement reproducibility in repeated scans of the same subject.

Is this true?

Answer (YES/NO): NO